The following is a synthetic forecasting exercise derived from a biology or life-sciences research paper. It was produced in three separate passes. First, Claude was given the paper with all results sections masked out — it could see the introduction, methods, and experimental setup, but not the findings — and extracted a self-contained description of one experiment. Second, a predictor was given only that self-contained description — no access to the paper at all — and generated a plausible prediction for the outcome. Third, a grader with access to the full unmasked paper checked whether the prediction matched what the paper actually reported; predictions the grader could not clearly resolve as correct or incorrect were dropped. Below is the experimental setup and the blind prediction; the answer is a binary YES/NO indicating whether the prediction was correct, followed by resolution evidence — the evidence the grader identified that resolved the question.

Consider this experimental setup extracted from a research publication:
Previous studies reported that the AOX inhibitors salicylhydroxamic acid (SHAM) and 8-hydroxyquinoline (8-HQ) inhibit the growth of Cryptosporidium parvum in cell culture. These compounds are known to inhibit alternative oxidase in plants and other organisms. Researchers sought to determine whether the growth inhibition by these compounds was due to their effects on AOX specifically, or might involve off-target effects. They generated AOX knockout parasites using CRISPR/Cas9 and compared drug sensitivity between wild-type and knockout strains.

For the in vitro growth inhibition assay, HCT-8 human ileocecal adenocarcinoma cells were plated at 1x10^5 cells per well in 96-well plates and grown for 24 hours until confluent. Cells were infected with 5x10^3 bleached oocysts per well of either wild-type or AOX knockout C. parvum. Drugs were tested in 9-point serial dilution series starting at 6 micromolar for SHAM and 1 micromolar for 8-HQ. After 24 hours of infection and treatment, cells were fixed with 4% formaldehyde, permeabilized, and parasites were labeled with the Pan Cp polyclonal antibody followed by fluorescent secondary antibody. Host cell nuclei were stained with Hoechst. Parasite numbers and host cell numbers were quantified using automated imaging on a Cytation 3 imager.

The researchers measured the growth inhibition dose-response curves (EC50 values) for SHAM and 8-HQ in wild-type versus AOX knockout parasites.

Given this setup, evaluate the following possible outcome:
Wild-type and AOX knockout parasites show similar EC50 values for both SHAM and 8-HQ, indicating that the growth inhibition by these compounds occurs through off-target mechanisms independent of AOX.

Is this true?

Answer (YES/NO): YES